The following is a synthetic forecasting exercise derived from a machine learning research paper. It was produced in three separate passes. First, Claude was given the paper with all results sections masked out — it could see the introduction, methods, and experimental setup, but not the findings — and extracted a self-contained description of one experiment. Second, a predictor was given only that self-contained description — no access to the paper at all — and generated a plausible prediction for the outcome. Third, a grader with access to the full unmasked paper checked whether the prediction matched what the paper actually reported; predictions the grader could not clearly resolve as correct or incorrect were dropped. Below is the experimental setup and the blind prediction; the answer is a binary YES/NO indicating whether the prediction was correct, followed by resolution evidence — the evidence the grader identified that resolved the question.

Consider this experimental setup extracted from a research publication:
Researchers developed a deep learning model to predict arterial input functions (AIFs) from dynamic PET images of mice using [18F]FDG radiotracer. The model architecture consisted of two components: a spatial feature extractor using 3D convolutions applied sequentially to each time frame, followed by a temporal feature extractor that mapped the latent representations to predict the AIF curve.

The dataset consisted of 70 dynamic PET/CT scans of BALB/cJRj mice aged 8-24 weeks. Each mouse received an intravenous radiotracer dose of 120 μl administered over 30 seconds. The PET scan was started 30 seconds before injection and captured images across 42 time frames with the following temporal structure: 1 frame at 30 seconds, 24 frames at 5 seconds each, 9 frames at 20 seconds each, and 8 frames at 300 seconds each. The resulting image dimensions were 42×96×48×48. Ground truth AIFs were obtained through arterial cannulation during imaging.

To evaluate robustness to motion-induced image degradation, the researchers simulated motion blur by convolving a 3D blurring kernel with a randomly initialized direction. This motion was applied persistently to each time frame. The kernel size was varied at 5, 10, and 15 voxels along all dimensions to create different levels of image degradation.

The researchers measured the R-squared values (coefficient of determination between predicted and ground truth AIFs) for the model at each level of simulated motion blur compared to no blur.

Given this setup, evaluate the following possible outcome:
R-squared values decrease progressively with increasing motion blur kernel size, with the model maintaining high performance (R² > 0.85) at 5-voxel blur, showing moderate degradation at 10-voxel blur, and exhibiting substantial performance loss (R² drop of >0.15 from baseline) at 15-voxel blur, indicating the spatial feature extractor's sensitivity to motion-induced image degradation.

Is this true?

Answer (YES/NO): NO